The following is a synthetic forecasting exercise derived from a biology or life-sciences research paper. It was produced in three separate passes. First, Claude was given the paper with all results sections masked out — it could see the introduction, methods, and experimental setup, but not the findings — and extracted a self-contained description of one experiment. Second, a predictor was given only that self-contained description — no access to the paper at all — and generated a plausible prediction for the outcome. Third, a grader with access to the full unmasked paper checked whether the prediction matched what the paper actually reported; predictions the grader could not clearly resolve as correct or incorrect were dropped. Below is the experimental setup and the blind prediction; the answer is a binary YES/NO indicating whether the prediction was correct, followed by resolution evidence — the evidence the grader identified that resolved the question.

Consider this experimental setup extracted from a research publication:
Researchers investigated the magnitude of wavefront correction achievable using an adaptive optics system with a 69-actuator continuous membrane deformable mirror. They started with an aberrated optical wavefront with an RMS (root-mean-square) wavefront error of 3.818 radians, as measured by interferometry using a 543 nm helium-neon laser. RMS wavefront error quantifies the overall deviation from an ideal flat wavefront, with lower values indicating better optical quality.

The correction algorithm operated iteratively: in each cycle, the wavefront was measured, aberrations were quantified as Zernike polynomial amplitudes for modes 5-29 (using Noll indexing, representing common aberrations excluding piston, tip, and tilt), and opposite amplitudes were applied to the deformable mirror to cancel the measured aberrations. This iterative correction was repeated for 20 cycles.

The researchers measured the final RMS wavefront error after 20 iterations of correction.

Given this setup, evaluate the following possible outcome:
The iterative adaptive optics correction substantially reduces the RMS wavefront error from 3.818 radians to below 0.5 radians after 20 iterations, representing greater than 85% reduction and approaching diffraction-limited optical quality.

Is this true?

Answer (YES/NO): NO